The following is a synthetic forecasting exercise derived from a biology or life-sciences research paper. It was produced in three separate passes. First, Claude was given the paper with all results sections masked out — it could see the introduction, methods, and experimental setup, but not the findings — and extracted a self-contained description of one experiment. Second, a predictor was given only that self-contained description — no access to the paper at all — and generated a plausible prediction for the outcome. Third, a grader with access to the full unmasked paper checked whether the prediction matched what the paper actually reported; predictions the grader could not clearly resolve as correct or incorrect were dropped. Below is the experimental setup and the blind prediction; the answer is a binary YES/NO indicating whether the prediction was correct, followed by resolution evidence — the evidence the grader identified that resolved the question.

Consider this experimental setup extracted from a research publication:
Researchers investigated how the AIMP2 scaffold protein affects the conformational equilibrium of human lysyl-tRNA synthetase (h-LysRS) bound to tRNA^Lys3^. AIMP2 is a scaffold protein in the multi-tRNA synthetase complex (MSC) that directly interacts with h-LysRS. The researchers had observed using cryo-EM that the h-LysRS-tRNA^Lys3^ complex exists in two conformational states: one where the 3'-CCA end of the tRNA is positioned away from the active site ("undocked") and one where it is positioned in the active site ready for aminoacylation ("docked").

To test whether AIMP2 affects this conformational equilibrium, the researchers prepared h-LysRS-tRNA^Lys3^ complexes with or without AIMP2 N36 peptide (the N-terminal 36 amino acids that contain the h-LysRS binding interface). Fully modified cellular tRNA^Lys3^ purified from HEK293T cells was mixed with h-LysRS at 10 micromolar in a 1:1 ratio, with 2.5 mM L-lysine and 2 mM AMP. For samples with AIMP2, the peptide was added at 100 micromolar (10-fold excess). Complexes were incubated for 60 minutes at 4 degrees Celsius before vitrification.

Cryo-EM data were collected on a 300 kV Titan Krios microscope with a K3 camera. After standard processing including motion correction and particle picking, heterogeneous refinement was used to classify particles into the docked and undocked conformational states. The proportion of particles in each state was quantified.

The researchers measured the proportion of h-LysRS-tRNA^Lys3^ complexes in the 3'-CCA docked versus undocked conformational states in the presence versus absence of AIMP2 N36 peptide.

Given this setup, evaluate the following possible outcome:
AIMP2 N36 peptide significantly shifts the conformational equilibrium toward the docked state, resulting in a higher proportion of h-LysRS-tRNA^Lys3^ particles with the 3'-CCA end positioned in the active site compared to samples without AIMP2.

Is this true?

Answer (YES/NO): YES